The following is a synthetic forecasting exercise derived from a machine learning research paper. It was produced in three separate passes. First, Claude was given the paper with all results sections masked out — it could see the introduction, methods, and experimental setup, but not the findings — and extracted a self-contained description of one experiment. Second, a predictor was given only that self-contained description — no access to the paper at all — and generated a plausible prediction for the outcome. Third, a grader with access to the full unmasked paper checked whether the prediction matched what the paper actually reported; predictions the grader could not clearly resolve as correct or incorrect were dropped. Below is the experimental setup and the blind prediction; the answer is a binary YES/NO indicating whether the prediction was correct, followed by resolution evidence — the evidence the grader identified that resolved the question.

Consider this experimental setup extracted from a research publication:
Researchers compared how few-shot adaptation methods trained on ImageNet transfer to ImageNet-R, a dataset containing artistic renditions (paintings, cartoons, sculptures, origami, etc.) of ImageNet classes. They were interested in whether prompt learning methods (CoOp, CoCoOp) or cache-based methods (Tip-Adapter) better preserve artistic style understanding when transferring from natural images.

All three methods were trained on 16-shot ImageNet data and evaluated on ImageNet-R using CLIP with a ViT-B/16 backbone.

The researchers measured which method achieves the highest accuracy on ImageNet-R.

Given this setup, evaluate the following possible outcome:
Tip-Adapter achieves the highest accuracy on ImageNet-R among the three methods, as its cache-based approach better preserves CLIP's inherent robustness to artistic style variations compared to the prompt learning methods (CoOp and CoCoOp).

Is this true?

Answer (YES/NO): YES